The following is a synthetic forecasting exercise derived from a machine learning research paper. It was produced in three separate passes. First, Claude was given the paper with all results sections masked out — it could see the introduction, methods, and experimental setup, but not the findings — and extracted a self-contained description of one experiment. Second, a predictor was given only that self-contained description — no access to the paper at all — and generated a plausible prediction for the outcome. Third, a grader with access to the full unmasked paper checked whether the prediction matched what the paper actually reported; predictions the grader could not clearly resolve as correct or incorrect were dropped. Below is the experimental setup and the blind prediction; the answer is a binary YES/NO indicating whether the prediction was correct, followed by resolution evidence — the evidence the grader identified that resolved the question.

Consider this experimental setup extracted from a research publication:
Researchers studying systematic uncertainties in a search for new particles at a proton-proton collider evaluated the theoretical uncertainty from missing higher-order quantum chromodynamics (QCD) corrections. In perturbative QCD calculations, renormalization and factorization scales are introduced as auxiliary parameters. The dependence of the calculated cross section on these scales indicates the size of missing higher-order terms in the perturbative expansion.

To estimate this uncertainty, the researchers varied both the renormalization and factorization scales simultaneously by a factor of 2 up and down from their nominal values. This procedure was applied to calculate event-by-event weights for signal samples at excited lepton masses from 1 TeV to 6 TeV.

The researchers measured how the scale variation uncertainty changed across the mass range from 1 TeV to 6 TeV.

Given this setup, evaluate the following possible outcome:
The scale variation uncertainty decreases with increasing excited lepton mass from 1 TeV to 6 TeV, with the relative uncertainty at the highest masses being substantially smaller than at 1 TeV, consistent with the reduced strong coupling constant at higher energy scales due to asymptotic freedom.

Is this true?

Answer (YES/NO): NO